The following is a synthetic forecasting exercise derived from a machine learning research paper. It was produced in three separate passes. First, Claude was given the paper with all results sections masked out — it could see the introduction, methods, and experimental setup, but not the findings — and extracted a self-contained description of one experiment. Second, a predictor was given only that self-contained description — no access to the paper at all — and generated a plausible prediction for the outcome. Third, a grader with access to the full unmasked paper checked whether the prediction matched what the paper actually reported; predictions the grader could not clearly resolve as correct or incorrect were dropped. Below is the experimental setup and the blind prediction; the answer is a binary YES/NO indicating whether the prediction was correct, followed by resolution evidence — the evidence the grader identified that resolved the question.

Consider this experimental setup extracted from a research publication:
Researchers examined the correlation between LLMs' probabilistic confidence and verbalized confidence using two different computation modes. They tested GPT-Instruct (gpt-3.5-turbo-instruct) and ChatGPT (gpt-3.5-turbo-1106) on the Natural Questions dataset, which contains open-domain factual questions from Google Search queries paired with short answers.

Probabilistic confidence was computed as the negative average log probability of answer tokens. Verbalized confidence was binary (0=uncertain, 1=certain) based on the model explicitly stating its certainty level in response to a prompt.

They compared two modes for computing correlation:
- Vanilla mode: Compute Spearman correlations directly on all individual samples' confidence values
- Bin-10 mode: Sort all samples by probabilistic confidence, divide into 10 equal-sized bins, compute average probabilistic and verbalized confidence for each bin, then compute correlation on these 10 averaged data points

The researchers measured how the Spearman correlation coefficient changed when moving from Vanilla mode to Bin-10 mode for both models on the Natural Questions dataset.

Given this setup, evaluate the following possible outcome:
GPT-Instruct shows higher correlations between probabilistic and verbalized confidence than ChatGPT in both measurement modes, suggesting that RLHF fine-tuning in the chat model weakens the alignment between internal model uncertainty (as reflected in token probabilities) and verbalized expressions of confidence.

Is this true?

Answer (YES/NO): NO